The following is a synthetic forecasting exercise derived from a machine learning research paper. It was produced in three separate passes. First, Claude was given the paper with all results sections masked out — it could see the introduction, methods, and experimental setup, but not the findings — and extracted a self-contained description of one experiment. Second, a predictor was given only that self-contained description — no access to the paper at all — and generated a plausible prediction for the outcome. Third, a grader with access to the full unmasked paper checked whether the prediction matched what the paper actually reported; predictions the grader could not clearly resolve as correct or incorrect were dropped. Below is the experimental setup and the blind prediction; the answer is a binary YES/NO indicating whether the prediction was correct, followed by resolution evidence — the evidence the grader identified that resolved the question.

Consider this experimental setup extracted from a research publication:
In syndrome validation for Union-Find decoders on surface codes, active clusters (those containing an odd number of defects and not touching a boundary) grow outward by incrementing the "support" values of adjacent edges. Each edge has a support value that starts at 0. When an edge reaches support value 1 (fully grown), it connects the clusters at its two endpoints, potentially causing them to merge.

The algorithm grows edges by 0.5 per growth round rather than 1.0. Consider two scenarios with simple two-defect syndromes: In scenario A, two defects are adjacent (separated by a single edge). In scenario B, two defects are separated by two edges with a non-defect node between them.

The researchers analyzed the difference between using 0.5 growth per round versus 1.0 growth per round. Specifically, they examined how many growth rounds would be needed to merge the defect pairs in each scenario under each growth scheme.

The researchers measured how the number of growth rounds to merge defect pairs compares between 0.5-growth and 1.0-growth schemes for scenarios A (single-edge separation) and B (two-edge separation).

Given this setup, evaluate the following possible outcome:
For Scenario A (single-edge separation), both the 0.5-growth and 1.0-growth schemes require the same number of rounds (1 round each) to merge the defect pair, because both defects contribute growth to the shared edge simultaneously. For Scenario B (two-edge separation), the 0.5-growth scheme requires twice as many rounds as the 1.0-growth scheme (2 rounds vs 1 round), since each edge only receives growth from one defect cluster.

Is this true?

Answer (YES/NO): YES